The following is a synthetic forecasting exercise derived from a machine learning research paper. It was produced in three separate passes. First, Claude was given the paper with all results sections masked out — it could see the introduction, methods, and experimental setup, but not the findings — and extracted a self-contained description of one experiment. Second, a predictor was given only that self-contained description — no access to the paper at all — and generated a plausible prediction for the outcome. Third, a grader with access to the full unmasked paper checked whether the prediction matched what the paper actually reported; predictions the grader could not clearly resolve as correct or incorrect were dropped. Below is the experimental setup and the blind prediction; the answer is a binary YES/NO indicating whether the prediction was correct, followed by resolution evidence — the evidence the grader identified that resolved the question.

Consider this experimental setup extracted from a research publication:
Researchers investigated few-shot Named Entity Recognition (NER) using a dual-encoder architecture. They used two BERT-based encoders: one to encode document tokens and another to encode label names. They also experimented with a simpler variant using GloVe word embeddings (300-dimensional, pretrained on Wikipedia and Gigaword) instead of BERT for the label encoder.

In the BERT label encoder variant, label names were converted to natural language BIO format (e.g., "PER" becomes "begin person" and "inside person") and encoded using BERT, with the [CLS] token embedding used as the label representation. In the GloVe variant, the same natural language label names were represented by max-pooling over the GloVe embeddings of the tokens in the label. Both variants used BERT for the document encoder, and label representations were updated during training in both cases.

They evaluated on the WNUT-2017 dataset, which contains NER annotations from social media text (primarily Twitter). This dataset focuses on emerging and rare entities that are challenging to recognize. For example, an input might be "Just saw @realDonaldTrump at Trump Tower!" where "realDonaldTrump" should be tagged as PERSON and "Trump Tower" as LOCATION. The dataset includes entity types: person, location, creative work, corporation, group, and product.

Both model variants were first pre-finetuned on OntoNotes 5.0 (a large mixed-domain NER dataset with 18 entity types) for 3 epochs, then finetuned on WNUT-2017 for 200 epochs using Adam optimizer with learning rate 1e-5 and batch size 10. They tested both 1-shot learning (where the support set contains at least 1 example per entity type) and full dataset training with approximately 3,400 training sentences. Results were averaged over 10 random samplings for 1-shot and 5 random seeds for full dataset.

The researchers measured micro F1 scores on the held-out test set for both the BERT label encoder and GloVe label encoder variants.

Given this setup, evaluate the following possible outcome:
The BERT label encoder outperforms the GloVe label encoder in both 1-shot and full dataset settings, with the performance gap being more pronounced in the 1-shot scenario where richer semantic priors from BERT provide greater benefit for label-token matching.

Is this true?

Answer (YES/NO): NO